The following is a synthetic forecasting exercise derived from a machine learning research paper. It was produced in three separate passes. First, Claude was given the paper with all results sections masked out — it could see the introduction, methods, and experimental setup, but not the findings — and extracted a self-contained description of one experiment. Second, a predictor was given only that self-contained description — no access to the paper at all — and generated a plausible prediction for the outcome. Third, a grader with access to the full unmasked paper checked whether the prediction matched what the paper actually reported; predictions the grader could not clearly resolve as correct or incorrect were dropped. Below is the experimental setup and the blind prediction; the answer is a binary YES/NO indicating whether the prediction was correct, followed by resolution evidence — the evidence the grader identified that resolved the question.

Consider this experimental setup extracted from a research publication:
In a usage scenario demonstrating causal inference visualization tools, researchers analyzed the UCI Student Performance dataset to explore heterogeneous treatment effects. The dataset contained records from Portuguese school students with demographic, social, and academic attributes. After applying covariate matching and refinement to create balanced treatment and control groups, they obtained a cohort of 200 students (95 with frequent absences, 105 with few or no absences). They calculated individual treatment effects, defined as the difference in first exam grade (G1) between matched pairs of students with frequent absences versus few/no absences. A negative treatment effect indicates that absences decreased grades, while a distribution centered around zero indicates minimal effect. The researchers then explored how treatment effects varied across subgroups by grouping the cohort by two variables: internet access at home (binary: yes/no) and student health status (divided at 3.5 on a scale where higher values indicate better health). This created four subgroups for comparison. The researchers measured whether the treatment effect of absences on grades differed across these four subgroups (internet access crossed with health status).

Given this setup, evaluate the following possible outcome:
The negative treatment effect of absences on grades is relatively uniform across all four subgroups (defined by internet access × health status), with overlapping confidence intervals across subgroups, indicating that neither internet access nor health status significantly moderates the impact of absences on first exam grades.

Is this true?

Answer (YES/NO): NO